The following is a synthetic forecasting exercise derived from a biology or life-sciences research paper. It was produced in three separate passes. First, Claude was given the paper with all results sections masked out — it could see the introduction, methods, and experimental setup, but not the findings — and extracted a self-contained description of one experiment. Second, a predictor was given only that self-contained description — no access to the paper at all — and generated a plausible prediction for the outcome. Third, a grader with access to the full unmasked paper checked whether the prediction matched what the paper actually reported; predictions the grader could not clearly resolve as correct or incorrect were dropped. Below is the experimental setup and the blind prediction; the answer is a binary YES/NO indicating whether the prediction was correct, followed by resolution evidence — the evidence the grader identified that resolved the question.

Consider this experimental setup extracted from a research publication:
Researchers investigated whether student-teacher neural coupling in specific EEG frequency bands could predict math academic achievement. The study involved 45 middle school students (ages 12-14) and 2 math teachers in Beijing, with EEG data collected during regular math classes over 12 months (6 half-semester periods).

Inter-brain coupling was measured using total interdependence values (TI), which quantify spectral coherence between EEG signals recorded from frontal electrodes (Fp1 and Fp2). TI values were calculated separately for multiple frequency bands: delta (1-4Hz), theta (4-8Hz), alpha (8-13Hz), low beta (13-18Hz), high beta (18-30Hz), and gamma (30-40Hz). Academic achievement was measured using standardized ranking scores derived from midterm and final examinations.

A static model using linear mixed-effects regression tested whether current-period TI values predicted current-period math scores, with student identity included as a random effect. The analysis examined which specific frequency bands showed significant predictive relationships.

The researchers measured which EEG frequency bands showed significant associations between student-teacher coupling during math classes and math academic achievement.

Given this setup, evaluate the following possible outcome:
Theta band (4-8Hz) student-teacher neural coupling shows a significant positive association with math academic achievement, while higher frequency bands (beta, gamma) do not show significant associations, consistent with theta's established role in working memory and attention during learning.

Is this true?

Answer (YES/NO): NO